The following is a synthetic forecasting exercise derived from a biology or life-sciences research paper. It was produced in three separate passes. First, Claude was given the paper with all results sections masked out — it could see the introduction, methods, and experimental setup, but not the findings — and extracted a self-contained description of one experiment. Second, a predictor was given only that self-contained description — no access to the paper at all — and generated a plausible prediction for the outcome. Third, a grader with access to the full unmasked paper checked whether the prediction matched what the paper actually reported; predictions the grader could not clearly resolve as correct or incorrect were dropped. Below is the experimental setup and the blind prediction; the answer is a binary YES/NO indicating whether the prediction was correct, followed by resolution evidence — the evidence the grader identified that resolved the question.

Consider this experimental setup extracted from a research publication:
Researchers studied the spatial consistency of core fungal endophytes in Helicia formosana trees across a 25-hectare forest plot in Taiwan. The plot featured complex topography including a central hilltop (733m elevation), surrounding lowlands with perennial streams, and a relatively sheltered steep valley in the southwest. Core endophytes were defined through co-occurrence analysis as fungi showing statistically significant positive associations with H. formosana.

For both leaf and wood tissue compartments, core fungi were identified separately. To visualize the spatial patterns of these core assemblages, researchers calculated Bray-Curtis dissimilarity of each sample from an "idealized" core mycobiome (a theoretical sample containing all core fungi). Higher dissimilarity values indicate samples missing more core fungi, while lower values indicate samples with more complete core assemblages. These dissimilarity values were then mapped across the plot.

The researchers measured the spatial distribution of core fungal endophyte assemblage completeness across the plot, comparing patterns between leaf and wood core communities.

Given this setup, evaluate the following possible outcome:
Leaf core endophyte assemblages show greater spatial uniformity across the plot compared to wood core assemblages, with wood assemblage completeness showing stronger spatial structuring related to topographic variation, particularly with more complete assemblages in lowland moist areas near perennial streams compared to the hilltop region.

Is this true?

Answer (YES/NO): NO